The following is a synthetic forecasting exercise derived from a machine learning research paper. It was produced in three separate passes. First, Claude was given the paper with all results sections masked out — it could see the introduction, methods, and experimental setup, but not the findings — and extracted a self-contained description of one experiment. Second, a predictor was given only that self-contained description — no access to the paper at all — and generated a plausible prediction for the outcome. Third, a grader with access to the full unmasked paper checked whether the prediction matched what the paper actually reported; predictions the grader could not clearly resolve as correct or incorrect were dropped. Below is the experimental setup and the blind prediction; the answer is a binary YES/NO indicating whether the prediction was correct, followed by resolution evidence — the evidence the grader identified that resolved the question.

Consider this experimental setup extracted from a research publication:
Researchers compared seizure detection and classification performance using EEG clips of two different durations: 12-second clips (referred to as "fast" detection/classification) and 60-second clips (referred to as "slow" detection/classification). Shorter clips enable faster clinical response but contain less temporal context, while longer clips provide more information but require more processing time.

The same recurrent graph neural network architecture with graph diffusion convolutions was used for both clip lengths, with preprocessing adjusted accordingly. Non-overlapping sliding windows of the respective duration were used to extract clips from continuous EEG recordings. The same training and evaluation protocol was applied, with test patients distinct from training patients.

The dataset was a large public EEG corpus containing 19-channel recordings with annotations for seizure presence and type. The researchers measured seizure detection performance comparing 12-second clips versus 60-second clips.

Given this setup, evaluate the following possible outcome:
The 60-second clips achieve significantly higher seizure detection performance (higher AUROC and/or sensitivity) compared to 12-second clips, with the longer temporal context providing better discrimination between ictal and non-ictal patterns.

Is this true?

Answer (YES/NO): NO